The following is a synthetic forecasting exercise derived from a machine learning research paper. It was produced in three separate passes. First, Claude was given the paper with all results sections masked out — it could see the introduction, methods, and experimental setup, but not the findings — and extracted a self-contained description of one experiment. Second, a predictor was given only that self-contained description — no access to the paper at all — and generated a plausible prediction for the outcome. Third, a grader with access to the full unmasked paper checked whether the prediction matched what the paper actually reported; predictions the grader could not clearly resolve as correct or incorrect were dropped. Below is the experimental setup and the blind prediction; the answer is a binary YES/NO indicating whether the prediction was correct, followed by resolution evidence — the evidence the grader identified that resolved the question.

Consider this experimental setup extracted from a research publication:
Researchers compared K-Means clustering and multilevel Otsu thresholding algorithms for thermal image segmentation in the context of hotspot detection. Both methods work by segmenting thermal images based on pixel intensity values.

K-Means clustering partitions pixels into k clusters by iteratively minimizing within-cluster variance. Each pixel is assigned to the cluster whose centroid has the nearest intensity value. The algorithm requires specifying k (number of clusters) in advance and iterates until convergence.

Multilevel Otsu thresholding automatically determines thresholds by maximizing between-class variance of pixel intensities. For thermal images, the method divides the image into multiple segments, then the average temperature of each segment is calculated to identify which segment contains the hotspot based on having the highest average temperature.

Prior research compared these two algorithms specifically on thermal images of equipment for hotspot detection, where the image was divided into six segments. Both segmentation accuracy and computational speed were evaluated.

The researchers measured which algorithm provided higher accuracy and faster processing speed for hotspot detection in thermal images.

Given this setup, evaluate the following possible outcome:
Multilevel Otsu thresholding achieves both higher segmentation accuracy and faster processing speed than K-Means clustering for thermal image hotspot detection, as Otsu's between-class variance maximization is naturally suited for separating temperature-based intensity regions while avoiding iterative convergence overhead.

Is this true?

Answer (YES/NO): YES